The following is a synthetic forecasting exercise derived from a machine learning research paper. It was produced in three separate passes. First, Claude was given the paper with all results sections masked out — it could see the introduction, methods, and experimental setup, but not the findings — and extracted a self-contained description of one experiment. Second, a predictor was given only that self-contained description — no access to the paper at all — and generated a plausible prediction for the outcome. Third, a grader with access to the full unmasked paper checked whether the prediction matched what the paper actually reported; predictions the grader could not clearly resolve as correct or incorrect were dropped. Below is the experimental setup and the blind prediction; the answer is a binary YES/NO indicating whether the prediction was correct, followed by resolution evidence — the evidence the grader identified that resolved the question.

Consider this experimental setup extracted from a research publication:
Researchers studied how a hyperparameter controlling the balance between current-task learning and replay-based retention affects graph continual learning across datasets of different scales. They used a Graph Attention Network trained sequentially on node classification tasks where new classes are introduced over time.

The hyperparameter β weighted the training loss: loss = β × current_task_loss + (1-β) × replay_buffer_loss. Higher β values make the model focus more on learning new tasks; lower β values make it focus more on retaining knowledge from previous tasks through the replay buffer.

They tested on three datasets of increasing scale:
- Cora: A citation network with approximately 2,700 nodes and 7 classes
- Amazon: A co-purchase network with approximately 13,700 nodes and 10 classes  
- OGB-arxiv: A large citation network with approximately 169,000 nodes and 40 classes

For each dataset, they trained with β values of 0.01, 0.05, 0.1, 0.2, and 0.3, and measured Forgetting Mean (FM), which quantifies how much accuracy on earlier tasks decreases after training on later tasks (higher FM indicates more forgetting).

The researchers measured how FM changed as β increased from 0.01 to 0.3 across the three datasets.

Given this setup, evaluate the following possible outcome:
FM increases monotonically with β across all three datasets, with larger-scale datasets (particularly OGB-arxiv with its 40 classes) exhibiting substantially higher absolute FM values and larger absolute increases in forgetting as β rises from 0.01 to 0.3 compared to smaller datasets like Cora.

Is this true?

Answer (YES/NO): YES